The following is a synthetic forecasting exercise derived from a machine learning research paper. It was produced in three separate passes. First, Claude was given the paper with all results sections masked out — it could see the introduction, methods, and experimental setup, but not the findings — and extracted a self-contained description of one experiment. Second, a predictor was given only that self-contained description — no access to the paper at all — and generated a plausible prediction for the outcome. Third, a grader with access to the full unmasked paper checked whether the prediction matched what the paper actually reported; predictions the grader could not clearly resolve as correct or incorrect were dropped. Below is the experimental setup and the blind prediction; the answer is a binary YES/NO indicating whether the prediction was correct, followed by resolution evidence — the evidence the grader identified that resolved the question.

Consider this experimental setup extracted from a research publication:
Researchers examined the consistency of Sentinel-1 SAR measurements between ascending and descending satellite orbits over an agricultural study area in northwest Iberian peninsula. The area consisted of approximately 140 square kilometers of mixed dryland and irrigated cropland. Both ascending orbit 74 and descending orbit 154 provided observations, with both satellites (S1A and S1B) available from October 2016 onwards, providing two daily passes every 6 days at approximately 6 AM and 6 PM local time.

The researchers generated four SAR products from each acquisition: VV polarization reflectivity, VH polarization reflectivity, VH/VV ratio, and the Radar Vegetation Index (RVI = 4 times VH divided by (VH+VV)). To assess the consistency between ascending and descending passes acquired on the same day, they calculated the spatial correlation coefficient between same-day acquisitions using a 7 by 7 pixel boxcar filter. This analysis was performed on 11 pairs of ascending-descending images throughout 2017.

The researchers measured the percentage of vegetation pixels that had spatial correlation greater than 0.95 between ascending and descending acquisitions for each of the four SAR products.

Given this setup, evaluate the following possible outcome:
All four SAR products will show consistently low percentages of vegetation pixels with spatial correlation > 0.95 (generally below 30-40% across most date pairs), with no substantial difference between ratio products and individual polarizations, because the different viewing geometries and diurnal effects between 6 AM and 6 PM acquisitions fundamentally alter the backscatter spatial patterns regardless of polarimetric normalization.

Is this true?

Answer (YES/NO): NO